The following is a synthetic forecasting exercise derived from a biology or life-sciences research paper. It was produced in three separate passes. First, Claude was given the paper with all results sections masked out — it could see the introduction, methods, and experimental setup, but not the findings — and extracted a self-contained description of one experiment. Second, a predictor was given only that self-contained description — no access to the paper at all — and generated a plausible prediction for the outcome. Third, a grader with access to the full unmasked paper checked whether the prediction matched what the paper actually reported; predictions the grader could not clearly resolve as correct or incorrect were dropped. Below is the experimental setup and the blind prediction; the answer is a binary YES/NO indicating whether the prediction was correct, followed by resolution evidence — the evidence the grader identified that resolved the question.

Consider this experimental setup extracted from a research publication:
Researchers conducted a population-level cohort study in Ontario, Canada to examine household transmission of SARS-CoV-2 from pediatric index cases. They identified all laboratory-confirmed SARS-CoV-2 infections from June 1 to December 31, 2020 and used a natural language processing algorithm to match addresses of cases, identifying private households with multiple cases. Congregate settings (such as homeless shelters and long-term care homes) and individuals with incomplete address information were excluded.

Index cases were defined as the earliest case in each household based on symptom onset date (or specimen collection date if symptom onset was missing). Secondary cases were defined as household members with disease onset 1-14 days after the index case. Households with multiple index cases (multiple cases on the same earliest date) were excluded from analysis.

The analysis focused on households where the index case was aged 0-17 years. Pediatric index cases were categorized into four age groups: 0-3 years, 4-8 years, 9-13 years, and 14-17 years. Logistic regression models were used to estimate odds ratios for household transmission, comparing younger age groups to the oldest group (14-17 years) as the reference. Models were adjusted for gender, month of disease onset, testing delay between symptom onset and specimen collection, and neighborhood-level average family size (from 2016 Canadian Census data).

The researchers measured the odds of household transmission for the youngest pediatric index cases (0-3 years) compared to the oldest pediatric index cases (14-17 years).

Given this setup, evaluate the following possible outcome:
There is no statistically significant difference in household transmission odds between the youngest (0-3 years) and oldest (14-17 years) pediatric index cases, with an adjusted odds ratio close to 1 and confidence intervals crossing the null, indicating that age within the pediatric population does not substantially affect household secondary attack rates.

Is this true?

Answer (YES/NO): NO